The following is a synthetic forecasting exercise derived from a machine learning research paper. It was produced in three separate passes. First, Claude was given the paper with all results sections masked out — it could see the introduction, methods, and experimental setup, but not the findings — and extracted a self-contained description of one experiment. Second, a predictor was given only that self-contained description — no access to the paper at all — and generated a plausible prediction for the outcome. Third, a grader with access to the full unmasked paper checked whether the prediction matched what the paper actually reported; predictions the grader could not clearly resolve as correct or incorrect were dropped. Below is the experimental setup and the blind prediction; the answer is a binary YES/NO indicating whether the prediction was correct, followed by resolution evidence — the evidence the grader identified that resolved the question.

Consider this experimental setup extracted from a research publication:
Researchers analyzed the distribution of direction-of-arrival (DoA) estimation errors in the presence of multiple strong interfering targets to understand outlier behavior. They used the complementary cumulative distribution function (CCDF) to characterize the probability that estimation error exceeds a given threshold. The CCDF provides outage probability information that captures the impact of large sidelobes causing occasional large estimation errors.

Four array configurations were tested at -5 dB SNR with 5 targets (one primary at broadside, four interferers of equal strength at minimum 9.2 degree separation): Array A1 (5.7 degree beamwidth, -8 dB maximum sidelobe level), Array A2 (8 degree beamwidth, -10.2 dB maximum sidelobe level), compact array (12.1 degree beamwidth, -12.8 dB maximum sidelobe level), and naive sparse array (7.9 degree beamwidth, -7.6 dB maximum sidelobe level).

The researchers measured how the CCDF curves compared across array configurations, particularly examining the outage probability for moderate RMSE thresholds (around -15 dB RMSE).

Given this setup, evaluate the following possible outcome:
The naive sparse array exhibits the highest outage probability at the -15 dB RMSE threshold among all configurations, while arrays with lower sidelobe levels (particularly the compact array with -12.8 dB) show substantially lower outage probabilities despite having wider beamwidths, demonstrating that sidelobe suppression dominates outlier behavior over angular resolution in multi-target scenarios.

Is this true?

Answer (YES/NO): NO